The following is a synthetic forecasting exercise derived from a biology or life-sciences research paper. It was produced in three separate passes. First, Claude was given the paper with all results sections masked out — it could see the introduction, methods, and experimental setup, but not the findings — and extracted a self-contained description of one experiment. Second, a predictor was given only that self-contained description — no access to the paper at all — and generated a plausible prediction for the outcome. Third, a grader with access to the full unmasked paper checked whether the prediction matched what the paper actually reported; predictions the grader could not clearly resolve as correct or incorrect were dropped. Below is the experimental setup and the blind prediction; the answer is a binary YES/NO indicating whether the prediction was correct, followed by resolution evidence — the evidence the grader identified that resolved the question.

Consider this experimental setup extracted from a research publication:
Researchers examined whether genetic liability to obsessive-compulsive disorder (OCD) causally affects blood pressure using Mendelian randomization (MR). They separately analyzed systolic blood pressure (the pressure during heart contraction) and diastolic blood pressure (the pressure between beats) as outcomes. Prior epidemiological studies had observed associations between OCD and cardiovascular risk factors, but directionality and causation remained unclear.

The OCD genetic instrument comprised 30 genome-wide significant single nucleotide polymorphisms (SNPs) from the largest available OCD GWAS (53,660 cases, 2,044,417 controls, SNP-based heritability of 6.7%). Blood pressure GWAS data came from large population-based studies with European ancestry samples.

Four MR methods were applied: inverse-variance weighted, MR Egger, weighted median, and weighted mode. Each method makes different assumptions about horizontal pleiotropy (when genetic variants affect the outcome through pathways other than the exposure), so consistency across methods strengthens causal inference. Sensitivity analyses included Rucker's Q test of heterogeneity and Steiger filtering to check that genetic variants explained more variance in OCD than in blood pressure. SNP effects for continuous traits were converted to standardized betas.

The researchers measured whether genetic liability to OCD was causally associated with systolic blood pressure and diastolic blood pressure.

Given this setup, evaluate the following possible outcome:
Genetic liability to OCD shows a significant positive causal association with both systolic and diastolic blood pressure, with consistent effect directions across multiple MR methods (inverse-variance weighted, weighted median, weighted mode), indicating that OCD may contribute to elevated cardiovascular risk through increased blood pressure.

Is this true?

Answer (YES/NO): NO